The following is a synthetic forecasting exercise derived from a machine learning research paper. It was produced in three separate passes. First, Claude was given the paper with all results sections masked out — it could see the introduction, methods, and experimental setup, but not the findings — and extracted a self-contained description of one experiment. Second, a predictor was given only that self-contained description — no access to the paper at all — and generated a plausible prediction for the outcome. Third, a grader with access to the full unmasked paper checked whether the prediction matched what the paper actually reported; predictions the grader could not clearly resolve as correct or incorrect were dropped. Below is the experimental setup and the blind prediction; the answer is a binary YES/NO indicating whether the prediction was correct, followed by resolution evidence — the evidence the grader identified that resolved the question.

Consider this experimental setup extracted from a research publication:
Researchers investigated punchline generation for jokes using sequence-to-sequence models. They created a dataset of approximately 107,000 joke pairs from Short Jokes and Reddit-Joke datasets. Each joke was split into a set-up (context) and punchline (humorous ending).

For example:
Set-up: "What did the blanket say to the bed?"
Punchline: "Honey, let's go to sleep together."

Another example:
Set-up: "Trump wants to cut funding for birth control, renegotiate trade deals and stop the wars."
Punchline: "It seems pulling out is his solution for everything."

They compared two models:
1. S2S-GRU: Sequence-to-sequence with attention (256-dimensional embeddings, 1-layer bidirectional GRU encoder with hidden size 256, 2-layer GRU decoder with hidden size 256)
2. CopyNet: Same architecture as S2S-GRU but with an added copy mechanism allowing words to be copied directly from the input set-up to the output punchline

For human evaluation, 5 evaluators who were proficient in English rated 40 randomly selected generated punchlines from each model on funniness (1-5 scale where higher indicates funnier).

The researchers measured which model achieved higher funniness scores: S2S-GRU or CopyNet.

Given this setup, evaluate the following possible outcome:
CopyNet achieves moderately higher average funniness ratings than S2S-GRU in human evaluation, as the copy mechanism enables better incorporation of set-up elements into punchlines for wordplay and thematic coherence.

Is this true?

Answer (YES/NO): NO